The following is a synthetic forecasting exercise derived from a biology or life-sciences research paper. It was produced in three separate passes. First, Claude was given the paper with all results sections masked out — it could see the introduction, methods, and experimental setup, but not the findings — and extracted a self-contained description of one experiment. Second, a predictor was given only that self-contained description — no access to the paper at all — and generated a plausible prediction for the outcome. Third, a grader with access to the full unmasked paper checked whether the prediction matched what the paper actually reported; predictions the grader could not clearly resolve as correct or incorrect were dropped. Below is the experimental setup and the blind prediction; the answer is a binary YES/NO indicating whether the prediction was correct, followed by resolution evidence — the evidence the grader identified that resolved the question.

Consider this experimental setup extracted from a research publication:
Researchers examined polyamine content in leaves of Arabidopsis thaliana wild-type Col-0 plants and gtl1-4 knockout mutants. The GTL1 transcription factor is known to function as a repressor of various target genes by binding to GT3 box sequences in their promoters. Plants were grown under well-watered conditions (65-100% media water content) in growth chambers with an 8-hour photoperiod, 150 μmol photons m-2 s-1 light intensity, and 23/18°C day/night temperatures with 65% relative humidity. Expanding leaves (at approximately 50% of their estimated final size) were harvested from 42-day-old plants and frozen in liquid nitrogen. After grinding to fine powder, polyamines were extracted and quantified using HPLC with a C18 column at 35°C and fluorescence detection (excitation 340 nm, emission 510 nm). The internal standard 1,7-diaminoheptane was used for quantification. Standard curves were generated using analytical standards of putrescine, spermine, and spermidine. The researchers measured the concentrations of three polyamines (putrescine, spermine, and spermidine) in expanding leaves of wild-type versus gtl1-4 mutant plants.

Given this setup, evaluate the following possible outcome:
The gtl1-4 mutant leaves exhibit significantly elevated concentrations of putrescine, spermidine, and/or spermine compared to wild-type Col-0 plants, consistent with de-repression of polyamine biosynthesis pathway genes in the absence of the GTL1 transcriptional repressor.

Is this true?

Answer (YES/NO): NO